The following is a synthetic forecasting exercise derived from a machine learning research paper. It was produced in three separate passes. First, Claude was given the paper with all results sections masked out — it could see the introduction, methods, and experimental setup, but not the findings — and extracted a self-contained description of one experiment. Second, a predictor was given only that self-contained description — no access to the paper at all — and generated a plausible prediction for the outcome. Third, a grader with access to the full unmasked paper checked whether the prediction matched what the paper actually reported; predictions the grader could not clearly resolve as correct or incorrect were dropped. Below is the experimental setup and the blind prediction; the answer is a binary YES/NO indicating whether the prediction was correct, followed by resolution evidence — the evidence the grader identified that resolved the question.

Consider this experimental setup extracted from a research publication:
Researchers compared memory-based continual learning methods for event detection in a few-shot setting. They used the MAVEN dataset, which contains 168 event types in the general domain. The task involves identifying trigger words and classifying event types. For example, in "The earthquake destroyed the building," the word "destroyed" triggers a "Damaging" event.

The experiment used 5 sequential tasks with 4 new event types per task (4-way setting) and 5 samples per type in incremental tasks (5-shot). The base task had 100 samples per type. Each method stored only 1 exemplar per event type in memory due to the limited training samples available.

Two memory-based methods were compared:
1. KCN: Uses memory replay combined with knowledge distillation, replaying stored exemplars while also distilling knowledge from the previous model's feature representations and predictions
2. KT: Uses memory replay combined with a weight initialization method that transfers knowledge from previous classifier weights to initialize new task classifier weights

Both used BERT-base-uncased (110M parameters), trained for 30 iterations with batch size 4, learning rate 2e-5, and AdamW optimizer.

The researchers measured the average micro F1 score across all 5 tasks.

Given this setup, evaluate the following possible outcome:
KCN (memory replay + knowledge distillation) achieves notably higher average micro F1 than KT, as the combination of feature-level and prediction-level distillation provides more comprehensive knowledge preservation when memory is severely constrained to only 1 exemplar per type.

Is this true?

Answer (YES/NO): YES